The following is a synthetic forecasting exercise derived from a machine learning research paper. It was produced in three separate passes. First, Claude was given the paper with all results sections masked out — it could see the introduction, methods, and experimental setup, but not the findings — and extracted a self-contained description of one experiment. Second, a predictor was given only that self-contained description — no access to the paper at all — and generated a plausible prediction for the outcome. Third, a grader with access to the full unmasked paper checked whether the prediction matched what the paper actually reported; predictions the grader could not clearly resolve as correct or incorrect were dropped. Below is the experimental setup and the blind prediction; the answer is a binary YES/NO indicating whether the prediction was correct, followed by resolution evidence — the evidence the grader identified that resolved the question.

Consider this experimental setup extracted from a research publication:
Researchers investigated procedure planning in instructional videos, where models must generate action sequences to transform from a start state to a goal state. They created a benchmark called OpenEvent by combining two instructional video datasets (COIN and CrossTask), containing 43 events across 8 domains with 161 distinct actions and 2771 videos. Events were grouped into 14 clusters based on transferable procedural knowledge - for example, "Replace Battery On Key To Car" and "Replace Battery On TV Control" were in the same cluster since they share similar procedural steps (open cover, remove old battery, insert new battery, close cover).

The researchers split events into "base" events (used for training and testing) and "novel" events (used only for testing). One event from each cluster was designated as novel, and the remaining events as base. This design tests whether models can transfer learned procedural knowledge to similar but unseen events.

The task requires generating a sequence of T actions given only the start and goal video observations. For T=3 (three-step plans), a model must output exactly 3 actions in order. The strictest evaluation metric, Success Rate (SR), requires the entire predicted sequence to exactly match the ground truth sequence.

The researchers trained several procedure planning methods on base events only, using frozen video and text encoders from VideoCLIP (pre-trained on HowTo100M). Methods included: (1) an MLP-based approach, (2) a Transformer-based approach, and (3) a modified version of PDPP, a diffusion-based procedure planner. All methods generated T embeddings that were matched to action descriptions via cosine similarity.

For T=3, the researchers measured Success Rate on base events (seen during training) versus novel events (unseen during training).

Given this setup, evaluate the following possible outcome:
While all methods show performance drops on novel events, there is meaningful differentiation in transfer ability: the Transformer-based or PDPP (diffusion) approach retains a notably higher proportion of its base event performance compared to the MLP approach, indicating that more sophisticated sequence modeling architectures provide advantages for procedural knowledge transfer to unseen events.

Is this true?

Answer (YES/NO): NO